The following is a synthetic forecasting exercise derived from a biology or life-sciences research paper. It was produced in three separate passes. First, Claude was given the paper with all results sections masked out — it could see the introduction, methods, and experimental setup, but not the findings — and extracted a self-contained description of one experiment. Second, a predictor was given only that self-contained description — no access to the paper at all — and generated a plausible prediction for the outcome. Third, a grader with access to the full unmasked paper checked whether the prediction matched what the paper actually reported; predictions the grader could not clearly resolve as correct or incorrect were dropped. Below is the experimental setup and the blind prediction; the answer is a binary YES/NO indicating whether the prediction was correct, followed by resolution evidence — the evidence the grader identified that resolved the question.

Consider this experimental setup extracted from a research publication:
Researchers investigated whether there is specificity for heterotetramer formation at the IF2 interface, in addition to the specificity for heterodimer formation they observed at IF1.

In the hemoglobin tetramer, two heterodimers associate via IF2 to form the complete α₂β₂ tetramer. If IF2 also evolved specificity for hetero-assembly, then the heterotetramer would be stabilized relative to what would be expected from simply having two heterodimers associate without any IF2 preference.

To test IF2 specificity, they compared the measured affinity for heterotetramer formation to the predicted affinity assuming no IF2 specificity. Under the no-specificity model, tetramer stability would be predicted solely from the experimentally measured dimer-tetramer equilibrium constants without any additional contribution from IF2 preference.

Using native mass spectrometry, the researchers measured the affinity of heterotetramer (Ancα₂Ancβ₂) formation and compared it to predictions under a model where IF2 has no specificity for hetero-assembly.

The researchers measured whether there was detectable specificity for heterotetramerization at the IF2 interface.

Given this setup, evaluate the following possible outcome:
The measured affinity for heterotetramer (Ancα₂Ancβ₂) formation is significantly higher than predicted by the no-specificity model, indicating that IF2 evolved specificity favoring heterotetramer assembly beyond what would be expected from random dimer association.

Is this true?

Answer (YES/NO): NO